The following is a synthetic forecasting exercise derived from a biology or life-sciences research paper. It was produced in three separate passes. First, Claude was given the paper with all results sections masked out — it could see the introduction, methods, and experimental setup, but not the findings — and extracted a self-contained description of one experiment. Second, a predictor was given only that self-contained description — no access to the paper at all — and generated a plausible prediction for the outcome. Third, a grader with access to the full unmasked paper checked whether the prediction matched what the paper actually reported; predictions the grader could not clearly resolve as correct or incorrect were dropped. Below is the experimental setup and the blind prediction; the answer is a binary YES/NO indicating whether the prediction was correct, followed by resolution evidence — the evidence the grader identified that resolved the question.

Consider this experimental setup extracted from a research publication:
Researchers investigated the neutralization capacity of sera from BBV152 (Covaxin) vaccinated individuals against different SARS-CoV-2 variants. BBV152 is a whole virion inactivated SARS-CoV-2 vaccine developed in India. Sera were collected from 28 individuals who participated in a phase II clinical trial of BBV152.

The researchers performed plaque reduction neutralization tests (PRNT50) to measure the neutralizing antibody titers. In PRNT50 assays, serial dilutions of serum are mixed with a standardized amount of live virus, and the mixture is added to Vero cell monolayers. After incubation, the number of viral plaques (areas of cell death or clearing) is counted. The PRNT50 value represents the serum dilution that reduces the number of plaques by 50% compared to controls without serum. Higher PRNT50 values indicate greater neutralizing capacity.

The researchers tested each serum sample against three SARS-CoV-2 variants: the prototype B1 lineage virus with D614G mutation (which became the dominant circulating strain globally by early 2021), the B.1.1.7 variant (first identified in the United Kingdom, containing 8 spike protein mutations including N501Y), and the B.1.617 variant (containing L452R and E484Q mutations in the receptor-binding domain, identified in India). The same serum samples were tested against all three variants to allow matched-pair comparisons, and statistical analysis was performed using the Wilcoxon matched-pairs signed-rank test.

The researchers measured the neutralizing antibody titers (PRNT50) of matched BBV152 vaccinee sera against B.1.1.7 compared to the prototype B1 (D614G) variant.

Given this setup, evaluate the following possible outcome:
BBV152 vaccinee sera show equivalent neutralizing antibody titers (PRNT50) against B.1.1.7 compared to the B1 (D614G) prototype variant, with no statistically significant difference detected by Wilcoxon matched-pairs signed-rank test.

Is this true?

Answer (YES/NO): YES